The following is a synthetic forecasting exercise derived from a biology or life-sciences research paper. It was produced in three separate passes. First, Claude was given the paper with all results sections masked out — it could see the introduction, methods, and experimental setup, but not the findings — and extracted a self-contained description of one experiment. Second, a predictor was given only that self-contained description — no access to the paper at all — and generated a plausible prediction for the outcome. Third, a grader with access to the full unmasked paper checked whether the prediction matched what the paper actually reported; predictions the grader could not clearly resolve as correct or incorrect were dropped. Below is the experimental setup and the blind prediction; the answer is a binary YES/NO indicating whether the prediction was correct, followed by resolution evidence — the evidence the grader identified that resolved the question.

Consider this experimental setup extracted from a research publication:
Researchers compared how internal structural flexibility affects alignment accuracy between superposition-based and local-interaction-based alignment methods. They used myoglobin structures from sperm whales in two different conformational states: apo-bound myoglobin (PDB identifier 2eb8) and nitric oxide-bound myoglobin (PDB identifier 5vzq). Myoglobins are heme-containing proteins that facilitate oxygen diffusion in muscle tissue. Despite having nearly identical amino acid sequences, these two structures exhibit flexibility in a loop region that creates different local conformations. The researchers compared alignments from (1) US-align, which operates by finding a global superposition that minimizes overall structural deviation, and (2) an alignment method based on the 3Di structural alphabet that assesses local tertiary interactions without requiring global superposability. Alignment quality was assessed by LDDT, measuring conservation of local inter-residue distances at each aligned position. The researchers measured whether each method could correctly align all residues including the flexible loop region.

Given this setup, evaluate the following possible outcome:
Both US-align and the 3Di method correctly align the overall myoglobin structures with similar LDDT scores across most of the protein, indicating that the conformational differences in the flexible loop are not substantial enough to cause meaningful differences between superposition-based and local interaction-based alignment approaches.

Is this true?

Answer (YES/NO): NO